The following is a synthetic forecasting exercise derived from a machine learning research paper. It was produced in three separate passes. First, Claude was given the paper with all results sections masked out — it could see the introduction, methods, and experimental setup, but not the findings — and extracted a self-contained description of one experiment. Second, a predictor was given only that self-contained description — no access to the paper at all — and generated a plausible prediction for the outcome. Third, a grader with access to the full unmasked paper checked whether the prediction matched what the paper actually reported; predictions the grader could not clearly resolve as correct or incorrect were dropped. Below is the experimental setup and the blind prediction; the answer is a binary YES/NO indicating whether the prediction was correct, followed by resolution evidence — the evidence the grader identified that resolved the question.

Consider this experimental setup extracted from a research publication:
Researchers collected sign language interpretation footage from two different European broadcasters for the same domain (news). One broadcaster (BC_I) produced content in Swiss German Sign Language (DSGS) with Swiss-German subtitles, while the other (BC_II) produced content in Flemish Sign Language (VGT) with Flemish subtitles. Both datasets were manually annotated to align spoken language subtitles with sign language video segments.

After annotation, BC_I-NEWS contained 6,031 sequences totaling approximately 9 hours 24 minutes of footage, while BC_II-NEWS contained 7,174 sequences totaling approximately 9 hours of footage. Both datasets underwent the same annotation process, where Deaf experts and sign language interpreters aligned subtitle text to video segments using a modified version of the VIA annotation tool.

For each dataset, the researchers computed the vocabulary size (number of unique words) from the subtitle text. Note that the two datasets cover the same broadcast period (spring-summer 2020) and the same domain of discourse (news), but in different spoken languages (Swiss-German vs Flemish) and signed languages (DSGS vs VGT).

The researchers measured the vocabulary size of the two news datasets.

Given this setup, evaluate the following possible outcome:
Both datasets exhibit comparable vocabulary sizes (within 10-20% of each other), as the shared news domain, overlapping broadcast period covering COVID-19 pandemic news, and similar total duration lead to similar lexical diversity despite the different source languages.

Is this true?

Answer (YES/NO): NO